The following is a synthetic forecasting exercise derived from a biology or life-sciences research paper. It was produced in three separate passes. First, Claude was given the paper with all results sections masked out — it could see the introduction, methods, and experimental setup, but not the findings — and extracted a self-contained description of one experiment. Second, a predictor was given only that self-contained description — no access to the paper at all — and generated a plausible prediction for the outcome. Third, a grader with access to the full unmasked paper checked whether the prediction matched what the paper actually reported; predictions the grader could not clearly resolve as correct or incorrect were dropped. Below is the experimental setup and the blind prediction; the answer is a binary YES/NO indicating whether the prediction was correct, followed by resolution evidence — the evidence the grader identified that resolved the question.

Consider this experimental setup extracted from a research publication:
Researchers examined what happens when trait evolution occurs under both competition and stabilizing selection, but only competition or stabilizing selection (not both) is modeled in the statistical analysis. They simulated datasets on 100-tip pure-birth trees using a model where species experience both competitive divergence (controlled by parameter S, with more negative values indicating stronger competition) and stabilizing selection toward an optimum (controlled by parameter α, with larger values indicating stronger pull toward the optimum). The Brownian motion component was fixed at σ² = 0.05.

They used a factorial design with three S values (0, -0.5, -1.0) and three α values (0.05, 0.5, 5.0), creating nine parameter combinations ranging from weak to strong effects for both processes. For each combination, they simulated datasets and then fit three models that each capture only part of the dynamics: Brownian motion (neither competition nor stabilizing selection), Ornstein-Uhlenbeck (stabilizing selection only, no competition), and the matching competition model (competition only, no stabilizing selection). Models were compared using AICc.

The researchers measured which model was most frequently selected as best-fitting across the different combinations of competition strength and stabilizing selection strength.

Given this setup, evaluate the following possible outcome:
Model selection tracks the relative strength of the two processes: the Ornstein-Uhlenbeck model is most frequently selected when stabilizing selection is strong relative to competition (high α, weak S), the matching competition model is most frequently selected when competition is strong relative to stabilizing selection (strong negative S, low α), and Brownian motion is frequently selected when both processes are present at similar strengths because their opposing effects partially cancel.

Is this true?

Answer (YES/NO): YES